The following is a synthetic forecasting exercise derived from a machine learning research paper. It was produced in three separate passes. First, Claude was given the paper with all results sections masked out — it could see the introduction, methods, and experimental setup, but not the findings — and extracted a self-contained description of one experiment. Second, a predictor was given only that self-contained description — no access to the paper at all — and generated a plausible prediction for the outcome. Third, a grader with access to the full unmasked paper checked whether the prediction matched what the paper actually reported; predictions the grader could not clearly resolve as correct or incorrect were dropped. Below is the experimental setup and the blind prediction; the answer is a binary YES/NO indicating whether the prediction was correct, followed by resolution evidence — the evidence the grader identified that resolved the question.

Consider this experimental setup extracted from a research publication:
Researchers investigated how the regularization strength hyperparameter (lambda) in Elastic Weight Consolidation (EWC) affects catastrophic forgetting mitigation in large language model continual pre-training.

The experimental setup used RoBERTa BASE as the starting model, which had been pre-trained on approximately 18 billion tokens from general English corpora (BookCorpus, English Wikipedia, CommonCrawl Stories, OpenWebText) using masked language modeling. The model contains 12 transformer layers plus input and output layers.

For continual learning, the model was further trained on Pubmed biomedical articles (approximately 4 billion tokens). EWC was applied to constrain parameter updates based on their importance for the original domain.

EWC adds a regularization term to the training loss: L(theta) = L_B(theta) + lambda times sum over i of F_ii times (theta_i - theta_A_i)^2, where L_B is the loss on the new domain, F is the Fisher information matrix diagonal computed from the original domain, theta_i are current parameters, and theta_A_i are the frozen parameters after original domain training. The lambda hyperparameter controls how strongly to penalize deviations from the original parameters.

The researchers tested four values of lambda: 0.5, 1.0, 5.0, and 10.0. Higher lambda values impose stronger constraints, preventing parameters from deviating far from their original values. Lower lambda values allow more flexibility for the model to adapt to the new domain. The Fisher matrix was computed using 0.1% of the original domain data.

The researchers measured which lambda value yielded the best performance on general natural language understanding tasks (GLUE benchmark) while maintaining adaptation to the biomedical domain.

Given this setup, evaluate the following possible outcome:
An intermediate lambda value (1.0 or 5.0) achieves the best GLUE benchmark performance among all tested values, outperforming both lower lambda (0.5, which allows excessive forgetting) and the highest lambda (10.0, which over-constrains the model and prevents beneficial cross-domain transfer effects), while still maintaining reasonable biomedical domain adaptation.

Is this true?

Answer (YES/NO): NO